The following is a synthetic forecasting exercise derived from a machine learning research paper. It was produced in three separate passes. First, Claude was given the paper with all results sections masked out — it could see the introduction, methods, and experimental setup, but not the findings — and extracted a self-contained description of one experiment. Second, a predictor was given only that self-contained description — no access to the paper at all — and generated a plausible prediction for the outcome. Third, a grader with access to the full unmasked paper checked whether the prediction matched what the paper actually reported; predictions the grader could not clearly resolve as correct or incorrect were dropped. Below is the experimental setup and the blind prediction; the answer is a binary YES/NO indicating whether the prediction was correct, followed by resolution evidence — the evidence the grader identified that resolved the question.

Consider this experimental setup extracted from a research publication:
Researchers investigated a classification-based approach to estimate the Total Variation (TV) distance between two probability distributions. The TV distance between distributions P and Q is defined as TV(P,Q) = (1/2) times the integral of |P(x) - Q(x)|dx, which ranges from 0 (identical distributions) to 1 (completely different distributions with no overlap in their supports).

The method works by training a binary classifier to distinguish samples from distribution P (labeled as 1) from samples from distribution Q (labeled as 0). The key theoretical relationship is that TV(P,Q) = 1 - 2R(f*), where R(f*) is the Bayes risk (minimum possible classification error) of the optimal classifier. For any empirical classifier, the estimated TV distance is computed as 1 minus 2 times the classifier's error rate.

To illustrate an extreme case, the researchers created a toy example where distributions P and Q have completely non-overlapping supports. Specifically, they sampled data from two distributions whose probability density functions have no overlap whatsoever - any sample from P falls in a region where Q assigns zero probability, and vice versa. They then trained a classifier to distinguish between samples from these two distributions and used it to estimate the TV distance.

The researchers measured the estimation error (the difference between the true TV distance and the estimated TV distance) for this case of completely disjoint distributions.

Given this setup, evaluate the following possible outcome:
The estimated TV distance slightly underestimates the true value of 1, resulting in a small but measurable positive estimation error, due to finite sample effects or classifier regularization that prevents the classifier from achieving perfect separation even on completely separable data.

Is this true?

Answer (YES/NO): NO